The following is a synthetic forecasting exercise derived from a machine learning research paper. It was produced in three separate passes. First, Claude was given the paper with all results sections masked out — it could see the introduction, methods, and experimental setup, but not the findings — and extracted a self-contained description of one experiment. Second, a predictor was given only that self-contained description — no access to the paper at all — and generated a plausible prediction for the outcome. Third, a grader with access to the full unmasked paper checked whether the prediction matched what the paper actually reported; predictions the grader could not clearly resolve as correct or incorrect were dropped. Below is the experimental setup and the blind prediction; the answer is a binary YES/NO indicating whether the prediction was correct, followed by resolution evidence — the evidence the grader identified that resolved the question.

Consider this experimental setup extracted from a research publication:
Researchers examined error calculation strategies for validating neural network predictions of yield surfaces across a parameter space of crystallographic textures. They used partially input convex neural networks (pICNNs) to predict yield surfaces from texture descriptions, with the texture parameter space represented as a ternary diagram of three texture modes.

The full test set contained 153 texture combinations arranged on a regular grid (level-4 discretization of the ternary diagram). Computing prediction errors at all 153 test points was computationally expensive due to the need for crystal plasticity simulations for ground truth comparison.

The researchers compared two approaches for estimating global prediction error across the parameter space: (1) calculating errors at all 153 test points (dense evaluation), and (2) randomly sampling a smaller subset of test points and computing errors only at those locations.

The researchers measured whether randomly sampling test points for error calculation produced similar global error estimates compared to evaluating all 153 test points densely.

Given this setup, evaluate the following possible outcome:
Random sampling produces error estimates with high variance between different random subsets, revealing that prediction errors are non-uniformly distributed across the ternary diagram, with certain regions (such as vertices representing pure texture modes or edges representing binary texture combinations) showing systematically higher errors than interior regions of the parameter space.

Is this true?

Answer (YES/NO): NO